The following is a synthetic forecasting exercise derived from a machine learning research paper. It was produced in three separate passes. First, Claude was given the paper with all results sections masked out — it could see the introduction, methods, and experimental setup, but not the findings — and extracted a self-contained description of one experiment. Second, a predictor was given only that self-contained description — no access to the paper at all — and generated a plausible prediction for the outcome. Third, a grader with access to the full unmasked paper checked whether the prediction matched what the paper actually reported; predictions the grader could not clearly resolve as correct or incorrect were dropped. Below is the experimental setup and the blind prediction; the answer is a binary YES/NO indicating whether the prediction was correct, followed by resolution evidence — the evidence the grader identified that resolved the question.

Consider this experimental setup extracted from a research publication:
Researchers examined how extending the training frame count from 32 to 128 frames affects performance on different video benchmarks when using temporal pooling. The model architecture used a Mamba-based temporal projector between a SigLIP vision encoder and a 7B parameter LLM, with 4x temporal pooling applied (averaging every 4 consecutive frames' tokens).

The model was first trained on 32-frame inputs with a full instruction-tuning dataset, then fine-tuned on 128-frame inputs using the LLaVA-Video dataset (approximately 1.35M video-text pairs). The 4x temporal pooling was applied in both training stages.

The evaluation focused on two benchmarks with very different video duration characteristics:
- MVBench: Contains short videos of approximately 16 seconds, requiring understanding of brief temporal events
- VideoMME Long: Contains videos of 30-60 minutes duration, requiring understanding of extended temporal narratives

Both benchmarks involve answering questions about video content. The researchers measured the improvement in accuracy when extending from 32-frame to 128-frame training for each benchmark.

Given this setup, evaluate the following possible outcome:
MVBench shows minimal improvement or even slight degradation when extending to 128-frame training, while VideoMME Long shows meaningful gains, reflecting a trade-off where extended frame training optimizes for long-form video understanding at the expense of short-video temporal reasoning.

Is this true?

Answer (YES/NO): NO